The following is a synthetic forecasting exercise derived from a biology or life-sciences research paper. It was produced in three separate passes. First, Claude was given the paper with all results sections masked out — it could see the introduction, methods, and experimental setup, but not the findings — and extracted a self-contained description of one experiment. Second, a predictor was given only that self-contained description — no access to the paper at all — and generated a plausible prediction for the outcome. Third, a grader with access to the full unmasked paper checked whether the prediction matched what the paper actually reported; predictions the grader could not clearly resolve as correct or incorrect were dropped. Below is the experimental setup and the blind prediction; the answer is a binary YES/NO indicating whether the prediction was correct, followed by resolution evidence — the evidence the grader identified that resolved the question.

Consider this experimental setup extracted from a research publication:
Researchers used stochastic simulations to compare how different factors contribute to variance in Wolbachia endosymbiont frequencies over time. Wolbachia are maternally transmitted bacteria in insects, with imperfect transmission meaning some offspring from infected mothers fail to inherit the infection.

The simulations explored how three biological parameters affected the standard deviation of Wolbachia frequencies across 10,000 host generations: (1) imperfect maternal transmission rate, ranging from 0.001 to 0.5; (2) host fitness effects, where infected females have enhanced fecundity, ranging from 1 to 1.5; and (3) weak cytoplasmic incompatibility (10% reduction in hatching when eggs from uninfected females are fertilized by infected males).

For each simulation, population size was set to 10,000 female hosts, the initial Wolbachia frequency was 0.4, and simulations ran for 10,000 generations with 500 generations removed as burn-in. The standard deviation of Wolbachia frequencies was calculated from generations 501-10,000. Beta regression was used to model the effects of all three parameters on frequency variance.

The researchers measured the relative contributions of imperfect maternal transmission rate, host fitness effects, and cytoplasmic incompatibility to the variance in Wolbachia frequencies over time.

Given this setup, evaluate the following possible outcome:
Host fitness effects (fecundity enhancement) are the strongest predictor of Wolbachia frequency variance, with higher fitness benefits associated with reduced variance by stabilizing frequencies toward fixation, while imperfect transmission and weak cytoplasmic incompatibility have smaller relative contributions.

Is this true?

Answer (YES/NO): NO